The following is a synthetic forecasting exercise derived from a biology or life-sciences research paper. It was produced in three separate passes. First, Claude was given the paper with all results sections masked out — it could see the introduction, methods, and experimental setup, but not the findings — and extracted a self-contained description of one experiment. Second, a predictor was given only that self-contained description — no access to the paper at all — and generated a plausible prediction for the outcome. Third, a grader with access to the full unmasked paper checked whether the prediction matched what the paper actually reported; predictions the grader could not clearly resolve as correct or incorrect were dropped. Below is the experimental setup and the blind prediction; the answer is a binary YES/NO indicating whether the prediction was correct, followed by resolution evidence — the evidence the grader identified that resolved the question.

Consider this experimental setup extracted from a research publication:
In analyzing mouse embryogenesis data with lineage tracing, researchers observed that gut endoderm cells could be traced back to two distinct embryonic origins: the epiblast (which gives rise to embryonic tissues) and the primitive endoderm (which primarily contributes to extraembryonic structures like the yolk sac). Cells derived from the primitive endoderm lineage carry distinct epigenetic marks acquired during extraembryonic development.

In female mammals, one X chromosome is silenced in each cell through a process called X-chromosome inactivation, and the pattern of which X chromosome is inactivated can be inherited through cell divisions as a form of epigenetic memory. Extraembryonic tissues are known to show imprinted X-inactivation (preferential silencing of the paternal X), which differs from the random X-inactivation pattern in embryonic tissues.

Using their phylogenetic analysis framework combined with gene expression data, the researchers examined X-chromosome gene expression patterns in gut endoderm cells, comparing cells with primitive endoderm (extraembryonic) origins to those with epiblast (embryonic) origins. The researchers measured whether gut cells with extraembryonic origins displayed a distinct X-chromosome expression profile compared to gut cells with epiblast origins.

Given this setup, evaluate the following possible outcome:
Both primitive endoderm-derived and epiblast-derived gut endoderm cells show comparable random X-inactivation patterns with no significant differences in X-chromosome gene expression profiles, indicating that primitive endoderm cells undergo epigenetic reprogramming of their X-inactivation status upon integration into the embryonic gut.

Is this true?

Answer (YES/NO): NO